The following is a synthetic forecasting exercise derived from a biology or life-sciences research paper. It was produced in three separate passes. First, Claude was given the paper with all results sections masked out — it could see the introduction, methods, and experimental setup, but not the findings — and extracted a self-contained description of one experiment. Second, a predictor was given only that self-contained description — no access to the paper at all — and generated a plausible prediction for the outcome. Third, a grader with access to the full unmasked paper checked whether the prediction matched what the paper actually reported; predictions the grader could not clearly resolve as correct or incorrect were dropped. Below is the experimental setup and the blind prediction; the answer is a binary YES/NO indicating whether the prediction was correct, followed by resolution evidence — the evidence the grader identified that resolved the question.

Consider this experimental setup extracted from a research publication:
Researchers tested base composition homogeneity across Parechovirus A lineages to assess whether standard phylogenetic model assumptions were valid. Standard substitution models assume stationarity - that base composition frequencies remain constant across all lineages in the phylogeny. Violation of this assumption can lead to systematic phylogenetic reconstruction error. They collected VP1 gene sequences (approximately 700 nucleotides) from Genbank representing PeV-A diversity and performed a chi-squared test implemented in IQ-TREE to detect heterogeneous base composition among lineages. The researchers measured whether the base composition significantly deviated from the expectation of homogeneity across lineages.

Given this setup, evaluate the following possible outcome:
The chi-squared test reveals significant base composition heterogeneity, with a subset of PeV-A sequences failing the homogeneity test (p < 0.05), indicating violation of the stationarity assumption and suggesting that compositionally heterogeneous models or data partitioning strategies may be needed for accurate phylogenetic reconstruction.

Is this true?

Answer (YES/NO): NO